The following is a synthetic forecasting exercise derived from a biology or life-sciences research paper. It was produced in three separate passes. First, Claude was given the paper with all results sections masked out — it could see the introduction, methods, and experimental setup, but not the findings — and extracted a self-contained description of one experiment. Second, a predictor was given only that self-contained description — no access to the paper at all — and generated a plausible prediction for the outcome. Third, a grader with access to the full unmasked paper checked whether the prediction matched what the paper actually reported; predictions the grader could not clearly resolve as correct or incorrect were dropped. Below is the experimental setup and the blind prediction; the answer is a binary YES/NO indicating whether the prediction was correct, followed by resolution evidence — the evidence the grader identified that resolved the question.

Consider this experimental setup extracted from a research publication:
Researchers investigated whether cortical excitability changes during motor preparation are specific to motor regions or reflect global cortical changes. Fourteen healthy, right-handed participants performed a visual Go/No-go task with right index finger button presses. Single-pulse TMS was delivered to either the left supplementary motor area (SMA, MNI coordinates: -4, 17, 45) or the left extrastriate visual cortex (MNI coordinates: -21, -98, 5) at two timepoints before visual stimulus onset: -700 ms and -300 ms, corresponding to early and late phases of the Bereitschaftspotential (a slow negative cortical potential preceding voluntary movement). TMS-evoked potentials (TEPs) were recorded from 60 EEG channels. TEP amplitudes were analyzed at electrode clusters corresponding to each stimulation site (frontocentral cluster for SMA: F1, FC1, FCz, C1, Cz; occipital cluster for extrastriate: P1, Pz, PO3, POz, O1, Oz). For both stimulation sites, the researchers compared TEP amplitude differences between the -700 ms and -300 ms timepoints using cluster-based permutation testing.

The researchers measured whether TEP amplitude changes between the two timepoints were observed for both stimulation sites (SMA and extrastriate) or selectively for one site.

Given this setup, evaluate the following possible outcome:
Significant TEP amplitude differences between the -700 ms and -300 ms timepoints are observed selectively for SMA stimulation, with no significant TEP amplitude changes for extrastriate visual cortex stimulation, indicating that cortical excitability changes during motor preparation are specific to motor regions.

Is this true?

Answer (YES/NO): YES